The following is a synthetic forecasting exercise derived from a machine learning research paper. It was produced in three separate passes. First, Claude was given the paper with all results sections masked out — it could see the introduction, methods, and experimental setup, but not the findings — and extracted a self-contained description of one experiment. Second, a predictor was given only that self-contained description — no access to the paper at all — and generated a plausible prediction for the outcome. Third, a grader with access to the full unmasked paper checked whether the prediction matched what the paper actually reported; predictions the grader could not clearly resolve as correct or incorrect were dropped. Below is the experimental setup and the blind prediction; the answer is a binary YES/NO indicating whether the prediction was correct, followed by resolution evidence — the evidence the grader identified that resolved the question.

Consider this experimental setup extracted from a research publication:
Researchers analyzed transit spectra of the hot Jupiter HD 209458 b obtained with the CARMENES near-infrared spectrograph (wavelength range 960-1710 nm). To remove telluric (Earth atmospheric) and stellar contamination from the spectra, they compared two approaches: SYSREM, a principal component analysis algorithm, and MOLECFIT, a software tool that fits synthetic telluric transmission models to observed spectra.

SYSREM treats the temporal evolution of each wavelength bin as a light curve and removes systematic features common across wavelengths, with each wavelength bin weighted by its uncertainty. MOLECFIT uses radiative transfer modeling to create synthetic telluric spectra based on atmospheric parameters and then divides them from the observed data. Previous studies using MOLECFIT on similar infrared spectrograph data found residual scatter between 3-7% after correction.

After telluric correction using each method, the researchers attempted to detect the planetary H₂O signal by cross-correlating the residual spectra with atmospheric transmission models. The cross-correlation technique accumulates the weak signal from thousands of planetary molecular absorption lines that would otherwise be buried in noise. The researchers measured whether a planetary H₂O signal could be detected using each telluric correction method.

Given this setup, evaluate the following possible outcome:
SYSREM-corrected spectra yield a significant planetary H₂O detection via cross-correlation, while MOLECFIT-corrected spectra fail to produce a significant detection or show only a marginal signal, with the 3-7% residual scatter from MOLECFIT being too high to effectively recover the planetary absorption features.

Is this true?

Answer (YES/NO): YES